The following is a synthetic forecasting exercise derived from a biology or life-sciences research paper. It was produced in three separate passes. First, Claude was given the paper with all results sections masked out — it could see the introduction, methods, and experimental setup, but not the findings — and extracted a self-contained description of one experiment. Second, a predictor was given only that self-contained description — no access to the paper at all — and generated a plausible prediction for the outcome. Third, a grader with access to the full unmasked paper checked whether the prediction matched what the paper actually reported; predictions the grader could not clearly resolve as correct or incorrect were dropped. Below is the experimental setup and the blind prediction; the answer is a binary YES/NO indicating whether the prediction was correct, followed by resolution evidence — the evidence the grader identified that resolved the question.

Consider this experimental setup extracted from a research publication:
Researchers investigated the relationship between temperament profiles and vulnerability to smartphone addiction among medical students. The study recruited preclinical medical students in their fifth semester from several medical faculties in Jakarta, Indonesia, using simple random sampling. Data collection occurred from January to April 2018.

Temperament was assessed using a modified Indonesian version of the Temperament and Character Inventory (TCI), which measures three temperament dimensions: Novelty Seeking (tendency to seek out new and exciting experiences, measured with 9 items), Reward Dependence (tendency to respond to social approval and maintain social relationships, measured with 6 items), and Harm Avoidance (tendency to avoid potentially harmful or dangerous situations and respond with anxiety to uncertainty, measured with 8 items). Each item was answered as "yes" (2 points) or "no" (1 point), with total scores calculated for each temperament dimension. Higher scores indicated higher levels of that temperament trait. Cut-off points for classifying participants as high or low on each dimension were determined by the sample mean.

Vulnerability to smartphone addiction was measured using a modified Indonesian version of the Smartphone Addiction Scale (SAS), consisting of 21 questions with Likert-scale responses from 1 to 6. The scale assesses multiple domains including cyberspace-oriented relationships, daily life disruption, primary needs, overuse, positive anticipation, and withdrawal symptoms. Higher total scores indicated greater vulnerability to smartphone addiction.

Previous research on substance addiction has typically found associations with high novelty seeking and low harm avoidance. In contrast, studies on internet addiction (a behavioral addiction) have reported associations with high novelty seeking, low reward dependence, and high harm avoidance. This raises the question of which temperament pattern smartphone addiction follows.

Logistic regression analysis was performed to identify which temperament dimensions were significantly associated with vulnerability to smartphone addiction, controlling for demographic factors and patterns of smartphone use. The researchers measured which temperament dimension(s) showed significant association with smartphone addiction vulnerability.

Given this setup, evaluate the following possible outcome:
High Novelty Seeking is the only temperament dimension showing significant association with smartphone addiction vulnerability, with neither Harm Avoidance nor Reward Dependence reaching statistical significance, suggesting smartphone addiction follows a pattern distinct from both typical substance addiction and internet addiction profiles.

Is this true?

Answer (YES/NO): NO